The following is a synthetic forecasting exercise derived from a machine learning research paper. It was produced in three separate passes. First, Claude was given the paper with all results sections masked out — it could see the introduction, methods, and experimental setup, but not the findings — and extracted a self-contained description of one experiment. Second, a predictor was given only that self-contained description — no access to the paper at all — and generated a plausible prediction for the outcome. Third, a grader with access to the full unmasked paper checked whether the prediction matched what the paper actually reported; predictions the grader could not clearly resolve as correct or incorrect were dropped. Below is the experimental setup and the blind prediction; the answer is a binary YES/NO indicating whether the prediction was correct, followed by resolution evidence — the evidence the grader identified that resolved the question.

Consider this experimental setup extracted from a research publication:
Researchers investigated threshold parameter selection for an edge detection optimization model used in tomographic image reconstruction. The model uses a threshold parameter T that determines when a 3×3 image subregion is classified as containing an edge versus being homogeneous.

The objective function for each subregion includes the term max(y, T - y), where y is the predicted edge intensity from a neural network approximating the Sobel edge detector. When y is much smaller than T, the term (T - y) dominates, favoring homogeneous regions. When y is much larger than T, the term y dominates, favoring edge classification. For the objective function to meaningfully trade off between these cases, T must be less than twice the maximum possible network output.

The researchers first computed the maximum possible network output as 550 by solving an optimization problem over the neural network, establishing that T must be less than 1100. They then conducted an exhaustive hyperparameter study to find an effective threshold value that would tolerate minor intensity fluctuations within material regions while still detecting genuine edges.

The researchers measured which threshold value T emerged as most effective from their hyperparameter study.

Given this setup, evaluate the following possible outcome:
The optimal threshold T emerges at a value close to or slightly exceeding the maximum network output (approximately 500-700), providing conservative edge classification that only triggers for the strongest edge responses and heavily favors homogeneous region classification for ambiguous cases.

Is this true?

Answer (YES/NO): NO